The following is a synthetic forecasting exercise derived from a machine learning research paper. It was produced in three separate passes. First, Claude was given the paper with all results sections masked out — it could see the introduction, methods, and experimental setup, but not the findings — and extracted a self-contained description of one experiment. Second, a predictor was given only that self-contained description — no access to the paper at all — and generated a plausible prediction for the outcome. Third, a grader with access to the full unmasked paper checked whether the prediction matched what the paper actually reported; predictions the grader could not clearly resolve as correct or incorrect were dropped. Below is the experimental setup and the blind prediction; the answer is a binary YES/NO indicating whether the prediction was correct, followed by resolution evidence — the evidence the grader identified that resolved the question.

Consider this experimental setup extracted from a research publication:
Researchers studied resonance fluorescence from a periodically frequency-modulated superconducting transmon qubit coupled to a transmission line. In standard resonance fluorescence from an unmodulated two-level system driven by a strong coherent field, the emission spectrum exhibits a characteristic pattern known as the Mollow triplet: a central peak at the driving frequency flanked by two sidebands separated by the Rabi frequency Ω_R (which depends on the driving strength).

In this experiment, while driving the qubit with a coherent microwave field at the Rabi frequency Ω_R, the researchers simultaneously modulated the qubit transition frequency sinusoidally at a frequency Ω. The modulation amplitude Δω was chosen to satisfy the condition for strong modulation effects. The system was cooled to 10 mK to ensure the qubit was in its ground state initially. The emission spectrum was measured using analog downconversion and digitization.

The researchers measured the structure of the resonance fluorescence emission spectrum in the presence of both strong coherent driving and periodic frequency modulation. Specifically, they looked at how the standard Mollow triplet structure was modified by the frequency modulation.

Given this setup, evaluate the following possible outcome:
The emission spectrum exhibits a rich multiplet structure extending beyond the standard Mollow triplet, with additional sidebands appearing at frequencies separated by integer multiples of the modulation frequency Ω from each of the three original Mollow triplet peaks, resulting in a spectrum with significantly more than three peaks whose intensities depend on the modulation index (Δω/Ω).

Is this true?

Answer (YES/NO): NO